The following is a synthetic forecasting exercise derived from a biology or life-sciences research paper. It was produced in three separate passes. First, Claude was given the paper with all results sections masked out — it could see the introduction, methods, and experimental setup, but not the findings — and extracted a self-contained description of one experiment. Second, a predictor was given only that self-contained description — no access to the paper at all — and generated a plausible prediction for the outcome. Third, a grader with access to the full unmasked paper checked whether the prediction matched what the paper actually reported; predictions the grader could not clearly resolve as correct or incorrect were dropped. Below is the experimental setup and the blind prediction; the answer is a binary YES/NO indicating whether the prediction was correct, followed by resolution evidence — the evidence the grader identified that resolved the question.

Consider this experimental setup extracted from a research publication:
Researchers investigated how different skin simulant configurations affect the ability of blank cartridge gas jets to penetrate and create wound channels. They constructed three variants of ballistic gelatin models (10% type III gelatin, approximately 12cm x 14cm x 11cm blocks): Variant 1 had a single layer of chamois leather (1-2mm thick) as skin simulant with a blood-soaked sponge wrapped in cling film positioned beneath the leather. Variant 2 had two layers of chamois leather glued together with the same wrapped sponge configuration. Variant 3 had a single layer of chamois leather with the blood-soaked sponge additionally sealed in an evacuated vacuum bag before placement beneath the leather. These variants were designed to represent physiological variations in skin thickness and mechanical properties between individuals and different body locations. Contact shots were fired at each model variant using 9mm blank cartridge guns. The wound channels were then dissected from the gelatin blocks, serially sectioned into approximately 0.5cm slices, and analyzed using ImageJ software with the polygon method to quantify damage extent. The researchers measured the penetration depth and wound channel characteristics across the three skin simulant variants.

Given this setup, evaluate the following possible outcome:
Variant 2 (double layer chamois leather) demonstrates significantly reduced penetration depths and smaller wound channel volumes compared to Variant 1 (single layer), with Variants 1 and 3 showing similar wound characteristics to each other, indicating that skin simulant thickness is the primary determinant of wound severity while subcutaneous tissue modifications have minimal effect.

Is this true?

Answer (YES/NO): NO